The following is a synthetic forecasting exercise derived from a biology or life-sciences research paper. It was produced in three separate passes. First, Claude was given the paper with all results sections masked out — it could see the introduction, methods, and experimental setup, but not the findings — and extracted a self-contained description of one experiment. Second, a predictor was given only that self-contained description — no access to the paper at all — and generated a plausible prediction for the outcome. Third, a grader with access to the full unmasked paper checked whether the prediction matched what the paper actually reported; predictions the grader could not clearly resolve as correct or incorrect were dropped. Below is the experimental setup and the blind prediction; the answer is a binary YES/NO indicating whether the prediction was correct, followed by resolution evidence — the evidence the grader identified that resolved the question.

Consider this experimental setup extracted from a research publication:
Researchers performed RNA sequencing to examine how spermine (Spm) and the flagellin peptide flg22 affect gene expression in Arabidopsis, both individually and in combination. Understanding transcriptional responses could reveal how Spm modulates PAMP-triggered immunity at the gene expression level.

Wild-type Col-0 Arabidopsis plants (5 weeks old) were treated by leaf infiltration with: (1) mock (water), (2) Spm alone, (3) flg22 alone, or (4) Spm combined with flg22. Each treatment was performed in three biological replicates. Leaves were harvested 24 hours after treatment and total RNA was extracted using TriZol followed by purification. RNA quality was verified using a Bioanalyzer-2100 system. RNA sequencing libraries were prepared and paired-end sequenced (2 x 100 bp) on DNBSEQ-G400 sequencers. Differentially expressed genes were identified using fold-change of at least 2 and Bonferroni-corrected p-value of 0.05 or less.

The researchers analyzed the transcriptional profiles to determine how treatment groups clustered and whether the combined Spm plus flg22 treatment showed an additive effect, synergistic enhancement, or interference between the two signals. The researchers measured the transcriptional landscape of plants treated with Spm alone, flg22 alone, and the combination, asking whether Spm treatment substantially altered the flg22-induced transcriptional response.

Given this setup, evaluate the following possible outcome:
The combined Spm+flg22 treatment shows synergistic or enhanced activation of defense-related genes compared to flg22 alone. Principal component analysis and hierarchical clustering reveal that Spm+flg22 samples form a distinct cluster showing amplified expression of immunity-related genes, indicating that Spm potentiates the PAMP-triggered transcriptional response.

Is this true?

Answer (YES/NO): NO